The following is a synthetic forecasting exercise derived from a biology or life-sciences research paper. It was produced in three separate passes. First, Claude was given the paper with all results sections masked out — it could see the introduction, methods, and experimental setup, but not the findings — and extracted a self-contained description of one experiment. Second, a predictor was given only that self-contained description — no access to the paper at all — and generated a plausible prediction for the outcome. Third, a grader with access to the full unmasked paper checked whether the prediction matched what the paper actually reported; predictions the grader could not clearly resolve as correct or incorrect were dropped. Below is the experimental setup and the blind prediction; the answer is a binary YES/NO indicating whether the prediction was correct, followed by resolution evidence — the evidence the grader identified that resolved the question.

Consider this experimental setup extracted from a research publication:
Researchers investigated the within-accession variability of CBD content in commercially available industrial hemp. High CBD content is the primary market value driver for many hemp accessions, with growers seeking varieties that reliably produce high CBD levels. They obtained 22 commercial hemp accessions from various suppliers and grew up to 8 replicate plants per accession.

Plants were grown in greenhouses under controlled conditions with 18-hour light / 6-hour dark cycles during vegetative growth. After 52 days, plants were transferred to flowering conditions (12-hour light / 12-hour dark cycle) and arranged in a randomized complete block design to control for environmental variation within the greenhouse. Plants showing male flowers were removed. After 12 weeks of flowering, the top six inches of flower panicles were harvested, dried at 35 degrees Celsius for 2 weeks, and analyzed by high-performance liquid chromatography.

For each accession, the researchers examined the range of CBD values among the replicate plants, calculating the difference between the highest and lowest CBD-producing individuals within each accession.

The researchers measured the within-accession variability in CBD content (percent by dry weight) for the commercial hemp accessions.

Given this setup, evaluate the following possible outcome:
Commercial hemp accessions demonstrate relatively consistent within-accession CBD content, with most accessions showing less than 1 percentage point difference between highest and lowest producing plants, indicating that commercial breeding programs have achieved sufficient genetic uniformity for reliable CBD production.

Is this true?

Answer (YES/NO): NO